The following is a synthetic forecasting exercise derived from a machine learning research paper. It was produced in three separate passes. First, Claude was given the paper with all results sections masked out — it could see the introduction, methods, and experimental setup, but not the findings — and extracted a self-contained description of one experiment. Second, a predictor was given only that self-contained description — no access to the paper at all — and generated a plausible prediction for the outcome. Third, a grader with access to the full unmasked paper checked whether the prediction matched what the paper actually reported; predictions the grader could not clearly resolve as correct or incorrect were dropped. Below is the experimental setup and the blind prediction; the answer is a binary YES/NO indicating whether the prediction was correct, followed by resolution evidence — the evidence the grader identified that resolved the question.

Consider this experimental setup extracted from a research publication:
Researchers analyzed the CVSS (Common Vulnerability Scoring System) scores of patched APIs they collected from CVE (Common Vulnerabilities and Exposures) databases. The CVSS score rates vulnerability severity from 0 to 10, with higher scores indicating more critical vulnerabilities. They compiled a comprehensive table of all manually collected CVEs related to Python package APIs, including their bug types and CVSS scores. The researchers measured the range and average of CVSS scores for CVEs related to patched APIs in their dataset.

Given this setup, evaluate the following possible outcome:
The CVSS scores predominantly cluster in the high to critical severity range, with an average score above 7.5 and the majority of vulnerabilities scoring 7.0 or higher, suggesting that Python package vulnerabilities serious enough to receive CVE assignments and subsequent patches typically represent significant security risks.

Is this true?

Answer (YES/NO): NO